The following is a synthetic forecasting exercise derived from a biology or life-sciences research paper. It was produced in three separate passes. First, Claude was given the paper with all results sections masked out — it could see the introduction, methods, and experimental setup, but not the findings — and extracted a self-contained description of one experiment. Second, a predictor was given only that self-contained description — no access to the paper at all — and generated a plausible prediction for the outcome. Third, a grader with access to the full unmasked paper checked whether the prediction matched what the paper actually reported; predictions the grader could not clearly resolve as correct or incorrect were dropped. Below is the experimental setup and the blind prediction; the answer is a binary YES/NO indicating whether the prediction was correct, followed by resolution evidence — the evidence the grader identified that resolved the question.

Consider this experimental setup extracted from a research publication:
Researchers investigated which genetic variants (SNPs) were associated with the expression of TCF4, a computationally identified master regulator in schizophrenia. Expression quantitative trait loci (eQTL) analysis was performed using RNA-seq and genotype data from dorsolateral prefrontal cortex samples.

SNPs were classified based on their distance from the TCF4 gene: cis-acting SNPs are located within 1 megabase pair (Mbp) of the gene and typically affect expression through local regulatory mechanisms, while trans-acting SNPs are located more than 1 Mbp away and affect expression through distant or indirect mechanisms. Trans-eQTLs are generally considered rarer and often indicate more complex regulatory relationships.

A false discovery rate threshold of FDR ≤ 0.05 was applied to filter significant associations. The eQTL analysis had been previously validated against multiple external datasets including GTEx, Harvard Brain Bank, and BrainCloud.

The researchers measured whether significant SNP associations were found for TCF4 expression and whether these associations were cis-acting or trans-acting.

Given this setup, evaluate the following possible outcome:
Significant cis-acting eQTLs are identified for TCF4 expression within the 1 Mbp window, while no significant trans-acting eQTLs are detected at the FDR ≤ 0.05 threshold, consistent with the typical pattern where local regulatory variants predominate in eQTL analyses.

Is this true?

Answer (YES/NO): NO